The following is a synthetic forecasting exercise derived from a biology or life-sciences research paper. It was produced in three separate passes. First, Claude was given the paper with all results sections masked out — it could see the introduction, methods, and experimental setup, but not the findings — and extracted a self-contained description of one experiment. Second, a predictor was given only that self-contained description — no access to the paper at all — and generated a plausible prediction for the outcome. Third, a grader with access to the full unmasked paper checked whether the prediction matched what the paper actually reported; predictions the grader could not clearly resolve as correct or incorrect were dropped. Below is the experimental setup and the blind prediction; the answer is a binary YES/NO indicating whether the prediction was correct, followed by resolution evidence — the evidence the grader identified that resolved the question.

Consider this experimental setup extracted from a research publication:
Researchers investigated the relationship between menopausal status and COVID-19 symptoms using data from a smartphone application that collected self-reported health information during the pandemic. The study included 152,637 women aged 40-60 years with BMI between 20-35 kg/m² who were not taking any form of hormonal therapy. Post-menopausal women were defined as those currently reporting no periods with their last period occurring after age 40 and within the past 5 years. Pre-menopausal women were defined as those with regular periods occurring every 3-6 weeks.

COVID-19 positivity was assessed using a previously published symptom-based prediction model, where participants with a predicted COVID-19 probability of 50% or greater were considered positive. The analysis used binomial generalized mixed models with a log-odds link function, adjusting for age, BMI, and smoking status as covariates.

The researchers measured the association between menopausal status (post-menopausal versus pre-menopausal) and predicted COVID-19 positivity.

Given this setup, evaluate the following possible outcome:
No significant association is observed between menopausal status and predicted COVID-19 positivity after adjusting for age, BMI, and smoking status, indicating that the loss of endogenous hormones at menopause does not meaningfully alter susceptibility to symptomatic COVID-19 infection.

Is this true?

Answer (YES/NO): NO